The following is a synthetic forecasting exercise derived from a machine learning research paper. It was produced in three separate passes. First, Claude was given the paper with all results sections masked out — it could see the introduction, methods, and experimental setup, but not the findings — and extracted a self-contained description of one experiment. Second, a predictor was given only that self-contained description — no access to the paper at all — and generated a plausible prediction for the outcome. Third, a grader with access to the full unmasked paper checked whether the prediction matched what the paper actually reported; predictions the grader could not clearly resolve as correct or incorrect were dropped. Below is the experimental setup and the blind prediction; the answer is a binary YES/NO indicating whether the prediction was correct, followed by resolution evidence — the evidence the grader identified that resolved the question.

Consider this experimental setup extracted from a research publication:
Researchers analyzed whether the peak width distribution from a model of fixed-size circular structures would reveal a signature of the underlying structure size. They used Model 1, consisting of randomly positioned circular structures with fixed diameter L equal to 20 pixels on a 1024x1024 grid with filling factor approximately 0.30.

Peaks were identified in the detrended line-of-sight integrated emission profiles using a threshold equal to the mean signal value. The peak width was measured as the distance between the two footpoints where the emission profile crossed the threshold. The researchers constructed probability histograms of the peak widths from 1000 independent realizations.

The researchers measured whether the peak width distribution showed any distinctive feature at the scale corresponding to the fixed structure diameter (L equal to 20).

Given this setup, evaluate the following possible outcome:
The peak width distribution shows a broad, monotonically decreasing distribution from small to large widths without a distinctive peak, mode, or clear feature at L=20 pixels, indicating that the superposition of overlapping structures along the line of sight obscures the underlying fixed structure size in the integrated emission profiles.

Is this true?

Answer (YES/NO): NO